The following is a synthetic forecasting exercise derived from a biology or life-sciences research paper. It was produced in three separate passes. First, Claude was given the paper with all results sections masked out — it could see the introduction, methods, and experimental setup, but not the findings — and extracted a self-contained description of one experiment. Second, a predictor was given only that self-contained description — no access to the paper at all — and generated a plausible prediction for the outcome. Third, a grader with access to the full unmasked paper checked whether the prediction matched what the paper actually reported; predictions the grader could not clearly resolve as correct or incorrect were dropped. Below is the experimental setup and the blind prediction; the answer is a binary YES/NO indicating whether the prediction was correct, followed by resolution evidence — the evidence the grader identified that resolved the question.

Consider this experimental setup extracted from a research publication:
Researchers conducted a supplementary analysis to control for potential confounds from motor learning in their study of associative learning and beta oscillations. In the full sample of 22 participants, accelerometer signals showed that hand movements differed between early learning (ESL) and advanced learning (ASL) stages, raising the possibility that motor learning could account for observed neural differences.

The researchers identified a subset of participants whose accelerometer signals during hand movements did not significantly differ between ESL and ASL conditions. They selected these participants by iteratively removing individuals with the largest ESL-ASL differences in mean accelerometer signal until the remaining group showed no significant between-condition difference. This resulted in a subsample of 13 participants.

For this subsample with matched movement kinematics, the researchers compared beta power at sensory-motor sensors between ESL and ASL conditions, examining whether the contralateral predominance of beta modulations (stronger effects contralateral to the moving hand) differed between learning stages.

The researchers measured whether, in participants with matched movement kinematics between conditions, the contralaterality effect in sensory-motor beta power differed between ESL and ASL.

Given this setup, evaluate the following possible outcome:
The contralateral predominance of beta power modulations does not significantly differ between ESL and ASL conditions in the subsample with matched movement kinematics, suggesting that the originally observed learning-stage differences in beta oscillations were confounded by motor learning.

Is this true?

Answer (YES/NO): NO